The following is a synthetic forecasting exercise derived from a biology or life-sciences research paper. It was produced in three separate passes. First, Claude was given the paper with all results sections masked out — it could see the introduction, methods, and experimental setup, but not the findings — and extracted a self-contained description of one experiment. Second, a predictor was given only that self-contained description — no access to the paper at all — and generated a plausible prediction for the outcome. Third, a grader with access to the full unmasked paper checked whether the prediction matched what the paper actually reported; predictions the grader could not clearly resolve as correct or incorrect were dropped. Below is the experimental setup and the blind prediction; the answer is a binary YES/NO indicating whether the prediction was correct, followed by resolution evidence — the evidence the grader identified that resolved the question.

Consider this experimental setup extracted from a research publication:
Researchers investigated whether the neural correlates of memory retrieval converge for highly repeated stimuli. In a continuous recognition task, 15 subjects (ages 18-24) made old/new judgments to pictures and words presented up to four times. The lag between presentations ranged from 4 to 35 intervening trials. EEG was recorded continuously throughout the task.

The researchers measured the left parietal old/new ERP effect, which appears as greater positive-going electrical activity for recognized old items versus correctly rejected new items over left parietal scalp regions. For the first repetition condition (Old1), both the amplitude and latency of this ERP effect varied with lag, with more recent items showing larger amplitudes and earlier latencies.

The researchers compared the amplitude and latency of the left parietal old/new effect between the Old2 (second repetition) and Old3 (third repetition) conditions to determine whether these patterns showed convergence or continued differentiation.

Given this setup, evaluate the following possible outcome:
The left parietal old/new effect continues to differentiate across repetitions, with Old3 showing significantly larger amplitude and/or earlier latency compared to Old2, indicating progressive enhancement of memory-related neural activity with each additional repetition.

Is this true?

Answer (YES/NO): NO